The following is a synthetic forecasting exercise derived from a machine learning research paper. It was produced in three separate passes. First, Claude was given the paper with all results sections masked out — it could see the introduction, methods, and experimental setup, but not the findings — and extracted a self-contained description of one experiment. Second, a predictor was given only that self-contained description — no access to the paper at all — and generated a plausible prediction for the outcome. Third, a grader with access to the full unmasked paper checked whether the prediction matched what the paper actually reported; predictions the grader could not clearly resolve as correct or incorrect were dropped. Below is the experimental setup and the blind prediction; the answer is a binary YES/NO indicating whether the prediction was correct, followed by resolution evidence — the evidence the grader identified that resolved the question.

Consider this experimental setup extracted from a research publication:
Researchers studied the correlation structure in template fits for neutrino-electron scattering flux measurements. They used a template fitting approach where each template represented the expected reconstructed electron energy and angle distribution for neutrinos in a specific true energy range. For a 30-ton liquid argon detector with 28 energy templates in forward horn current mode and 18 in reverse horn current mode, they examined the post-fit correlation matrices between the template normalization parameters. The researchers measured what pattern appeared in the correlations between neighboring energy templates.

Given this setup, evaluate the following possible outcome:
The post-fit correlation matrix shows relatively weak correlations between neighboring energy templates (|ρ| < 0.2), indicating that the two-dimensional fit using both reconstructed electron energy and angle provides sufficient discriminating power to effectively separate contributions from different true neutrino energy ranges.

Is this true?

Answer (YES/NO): NO